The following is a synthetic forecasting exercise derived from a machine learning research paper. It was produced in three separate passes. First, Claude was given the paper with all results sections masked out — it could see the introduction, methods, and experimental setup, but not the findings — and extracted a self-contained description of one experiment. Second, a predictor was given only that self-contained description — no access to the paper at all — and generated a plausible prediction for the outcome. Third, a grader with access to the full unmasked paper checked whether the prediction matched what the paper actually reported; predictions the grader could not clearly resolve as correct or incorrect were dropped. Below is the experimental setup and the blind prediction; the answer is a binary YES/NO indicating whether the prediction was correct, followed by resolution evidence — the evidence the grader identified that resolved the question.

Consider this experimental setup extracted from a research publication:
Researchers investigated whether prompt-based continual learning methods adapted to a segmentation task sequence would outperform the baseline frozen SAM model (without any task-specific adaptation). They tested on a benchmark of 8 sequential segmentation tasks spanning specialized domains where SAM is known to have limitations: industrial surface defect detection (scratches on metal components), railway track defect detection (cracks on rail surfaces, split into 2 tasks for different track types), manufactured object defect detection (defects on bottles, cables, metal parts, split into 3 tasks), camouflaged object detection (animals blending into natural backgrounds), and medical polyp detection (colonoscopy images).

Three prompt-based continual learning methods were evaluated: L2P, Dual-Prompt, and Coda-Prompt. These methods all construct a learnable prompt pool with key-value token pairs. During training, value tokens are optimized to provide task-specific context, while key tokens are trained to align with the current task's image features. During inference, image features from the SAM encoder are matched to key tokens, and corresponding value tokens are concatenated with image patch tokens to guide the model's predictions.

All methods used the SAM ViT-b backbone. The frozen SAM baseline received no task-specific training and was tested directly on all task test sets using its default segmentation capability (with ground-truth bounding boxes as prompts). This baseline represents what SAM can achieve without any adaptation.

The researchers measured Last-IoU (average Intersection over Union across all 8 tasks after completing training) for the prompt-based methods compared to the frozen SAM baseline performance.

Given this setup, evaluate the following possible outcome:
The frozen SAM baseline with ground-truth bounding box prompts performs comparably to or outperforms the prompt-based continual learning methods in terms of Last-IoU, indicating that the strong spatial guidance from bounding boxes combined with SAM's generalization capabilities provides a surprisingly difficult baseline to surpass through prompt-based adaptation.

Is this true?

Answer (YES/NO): YES